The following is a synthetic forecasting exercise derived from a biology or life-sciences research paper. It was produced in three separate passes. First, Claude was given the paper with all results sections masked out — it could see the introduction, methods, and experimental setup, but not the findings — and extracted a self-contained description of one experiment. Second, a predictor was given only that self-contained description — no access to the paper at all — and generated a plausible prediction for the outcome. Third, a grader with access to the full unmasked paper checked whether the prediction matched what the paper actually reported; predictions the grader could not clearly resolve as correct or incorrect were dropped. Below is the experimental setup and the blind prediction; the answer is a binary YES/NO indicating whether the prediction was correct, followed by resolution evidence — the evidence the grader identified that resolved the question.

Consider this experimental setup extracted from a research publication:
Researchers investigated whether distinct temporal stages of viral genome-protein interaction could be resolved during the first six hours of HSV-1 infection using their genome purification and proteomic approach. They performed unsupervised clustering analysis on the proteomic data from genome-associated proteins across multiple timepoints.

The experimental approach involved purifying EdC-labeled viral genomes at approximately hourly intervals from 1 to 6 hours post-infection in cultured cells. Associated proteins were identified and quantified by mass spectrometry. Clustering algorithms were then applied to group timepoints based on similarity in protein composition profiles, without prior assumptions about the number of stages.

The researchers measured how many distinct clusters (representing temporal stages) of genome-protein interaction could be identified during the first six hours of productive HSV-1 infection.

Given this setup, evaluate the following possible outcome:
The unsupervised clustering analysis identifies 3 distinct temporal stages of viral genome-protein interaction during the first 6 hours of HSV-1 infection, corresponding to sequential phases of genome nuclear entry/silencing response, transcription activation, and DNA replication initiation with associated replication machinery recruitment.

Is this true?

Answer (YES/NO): NO